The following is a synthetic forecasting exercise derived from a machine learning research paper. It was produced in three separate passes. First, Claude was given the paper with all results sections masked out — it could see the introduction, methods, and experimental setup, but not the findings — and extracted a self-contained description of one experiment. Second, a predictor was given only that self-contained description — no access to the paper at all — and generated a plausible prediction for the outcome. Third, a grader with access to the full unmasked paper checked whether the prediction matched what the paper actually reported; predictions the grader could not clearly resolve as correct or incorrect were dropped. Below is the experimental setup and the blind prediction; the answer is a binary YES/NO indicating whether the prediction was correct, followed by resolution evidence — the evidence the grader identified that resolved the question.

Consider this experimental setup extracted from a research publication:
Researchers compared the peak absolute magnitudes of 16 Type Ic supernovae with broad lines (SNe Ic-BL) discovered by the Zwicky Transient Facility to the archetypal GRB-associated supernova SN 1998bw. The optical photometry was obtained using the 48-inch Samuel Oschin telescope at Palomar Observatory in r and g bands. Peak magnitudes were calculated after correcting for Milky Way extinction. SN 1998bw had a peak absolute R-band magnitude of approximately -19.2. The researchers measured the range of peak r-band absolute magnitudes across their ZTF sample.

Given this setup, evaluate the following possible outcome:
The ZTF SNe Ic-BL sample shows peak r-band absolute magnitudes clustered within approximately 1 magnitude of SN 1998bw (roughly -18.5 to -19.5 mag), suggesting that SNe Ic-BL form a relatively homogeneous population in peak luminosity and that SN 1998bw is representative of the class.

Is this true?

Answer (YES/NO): NO